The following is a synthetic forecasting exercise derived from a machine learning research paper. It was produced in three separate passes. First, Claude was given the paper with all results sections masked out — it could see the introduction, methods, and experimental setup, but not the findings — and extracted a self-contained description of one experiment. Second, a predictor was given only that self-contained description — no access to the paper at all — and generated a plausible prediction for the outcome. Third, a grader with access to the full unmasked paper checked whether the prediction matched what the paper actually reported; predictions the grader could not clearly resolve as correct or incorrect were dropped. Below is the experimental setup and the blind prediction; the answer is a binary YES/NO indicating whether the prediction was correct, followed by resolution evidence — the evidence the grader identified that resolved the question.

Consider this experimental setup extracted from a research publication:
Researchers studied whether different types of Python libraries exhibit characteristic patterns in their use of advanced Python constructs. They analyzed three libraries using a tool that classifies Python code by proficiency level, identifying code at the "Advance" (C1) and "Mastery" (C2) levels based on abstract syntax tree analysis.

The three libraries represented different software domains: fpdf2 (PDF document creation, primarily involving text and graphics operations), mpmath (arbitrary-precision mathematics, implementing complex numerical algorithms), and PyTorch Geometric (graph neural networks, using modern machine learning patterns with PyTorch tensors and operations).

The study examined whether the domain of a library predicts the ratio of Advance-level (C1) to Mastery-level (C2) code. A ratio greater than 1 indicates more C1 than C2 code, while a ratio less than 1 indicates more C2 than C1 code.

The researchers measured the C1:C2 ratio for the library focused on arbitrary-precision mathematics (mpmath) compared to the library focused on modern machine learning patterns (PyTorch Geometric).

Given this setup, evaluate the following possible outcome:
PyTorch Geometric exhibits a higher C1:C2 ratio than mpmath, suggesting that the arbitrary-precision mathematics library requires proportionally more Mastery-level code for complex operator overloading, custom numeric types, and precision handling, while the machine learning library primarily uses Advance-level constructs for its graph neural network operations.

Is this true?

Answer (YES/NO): NO